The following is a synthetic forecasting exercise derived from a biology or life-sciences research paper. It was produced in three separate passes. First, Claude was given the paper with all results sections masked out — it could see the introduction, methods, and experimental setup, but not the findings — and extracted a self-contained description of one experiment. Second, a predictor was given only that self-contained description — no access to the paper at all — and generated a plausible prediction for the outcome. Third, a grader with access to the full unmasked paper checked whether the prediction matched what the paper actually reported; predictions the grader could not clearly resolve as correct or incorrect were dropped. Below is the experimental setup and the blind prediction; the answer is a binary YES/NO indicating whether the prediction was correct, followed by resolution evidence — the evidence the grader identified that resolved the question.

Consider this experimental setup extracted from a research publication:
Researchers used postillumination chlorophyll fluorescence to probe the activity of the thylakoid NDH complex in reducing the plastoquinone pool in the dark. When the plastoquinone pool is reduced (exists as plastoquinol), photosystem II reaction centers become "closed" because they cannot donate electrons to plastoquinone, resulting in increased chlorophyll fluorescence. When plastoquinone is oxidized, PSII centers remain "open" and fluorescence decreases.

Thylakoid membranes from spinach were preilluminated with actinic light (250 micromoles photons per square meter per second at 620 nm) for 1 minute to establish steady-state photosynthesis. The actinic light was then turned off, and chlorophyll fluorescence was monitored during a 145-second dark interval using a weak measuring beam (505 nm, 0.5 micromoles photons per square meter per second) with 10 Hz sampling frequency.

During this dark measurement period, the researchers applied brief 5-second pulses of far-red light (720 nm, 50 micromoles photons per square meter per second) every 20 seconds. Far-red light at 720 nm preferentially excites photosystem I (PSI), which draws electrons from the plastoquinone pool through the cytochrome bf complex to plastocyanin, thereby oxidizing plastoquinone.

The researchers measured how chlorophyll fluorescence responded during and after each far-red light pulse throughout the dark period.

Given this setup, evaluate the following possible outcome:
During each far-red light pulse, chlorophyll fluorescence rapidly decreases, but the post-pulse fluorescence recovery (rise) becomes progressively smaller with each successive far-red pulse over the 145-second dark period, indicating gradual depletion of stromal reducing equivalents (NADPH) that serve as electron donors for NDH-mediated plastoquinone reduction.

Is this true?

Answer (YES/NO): NO